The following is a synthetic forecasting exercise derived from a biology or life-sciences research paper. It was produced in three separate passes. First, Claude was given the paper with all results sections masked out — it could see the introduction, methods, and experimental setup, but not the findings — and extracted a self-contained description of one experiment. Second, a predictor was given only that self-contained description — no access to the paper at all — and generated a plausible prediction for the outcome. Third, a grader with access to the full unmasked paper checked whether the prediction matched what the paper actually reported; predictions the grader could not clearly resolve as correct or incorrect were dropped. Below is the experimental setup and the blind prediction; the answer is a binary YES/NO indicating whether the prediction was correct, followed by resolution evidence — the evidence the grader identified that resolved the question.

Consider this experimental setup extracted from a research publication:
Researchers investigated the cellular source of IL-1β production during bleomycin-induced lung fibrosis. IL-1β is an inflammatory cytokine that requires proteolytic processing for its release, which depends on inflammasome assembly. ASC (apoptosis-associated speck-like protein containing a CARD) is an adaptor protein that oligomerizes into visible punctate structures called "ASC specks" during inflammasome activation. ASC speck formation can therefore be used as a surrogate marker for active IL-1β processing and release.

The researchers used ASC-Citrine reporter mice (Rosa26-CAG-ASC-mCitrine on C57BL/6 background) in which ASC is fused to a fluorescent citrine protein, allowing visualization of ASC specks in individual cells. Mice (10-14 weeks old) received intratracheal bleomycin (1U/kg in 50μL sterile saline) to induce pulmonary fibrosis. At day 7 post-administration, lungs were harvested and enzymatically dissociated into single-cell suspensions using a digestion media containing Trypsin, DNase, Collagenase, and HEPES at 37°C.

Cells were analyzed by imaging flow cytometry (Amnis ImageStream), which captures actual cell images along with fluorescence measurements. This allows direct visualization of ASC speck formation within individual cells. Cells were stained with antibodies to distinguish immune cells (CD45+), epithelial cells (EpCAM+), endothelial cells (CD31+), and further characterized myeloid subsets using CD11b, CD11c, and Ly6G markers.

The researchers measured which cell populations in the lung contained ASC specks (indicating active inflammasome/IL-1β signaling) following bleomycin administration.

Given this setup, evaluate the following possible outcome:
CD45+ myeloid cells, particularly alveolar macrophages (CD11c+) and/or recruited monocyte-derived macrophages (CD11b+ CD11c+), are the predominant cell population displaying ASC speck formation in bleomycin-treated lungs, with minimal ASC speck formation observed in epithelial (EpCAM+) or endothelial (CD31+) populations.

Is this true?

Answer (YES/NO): NO